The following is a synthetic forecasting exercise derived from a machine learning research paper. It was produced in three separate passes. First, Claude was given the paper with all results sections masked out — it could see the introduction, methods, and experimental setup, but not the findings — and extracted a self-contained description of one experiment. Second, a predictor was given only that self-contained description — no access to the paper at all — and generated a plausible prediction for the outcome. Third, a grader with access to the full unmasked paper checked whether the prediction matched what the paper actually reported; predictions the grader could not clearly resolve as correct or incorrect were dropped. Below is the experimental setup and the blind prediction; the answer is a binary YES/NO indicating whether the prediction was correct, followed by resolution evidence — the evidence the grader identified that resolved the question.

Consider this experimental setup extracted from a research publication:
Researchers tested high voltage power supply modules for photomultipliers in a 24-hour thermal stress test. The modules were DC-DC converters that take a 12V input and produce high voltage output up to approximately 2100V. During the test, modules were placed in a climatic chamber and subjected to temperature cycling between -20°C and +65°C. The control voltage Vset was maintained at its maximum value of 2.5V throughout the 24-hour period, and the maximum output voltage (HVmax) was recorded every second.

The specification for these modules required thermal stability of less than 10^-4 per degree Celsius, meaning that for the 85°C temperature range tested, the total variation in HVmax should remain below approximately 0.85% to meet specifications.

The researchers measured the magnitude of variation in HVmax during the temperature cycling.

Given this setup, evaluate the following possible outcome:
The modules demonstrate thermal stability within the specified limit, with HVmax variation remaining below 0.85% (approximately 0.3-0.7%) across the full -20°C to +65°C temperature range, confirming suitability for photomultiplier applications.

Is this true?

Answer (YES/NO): NO